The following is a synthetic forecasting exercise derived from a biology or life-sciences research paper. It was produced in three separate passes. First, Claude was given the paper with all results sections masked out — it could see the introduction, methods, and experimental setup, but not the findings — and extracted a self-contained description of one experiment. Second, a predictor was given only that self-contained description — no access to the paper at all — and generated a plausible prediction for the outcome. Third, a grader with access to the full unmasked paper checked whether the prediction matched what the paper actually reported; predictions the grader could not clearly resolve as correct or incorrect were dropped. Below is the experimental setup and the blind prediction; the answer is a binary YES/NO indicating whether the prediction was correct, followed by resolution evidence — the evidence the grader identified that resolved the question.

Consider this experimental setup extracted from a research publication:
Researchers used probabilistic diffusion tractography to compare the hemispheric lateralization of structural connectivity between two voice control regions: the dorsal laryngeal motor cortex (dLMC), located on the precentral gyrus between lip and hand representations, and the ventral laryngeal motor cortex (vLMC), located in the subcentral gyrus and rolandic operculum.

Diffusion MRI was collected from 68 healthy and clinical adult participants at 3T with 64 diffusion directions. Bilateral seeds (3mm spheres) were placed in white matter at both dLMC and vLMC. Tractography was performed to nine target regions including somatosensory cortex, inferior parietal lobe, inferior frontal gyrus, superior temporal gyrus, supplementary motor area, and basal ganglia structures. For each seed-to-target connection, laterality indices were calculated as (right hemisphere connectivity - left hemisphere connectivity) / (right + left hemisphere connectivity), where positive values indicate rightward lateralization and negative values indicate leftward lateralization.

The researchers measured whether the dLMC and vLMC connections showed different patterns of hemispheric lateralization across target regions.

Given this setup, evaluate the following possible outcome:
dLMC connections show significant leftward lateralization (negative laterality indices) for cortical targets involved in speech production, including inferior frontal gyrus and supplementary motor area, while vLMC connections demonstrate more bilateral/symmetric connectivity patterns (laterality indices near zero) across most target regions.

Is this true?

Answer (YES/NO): NO